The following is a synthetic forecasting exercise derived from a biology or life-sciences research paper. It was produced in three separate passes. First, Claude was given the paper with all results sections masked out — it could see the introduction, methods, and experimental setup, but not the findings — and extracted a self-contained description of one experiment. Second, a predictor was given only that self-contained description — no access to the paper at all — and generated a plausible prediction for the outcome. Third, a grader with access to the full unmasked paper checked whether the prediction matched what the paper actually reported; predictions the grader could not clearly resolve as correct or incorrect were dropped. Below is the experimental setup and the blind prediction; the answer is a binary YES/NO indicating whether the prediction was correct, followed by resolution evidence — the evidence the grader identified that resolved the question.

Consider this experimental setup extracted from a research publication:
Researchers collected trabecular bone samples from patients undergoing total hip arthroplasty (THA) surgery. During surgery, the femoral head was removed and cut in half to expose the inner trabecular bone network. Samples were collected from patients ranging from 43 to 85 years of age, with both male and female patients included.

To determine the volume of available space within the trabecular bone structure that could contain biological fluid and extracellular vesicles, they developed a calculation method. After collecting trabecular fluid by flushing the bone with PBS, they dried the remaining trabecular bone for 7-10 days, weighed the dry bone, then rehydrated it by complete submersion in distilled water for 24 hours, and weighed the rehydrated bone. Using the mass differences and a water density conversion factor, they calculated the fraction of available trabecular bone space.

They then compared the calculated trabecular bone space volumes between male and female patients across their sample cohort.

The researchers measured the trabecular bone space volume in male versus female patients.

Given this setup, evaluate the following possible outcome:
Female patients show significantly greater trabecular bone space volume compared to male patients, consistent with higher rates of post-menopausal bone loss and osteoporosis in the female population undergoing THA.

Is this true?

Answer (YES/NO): NO